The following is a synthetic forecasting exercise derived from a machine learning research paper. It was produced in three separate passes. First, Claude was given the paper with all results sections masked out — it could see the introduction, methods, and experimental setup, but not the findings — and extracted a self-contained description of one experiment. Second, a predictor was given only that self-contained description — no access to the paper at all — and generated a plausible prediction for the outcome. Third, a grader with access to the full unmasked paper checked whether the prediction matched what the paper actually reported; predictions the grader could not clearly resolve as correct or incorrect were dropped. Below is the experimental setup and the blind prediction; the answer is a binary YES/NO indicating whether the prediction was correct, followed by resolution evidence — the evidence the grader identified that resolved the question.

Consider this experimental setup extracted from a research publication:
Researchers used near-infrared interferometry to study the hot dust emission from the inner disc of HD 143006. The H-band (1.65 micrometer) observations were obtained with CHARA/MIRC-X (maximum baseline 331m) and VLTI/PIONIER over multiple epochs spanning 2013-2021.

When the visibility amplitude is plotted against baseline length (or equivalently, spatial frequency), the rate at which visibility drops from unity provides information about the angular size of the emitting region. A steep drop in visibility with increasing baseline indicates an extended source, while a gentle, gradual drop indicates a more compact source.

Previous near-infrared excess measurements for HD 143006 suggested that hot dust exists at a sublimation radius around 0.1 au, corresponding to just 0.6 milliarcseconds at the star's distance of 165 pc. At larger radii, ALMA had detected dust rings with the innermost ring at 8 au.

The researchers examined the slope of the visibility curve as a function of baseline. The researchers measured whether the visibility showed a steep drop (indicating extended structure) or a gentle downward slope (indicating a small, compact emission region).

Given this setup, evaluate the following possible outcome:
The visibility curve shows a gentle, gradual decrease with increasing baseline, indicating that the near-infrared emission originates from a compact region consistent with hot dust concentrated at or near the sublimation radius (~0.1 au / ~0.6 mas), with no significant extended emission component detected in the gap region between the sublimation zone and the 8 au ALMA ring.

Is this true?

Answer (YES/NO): NO